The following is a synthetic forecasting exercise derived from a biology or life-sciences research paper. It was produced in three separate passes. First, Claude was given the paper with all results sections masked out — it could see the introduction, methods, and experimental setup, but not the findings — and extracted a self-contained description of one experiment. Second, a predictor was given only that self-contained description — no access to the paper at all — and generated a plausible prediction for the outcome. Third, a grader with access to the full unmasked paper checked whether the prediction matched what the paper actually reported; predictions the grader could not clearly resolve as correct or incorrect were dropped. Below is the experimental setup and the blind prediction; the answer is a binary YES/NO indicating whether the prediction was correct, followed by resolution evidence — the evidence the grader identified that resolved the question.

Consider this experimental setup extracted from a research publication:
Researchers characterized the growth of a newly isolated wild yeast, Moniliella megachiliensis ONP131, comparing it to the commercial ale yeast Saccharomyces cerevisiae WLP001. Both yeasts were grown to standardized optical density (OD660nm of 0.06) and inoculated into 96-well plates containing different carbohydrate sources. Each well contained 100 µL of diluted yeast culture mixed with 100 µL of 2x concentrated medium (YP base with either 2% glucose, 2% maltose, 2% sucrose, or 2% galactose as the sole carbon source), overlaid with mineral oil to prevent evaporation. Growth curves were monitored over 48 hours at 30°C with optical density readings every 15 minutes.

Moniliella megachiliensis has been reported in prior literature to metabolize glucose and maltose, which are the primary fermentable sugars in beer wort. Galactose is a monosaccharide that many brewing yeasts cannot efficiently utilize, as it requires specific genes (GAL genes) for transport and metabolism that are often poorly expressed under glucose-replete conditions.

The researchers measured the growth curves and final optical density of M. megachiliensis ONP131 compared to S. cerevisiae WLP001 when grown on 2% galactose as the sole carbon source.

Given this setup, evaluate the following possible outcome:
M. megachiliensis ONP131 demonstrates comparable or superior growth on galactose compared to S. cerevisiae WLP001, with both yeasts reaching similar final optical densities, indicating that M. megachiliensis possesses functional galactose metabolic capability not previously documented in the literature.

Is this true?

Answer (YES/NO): NO